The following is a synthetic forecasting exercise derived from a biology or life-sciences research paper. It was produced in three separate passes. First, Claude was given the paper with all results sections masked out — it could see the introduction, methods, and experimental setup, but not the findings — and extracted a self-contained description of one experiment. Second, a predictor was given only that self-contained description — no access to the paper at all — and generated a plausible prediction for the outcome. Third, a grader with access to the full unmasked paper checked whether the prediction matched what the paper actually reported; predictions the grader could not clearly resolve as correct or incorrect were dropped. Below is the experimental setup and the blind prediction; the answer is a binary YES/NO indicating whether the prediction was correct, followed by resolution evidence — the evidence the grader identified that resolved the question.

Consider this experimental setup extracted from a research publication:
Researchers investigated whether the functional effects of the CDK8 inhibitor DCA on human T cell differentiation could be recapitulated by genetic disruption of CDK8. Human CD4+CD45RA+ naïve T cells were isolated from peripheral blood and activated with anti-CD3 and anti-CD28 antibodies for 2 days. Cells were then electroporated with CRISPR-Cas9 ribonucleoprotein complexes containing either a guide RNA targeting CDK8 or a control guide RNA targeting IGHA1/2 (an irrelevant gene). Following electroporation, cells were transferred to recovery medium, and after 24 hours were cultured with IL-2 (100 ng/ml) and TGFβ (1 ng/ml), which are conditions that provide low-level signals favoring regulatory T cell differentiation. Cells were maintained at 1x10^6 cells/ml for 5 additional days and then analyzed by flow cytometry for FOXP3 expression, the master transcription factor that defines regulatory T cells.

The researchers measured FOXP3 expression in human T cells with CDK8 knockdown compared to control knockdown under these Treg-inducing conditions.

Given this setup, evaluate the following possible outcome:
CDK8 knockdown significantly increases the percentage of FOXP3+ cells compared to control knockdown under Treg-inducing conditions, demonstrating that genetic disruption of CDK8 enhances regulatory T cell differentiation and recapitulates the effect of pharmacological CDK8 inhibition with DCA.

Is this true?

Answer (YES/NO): YES